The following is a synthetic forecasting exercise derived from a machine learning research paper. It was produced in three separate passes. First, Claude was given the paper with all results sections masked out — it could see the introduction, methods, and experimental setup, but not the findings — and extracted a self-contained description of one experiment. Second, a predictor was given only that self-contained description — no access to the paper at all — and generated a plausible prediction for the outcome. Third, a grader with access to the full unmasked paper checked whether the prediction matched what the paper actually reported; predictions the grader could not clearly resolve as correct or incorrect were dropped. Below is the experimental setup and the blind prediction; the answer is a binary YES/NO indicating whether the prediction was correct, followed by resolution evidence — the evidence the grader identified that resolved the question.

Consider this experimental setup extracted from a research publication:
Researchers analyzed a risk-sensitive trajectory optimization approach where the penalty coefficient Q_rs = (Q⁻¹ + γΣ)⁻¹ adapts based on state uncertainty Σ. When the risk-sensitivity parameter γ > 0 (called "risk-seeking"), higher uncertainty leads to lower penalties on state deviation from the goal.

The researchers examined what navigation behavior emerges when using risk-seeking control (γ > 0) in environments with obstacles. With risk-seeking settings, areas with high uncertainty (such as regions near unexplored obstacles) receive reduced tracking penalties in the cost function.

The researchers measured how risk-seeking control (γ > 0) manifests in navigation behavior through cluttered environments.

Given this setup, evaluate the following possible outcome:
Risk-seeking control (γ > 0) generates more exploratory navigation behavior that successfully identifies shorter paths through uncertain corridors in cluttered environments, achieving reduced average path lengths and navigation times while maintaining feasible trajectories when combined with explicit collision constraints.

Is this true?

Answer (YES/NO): NO